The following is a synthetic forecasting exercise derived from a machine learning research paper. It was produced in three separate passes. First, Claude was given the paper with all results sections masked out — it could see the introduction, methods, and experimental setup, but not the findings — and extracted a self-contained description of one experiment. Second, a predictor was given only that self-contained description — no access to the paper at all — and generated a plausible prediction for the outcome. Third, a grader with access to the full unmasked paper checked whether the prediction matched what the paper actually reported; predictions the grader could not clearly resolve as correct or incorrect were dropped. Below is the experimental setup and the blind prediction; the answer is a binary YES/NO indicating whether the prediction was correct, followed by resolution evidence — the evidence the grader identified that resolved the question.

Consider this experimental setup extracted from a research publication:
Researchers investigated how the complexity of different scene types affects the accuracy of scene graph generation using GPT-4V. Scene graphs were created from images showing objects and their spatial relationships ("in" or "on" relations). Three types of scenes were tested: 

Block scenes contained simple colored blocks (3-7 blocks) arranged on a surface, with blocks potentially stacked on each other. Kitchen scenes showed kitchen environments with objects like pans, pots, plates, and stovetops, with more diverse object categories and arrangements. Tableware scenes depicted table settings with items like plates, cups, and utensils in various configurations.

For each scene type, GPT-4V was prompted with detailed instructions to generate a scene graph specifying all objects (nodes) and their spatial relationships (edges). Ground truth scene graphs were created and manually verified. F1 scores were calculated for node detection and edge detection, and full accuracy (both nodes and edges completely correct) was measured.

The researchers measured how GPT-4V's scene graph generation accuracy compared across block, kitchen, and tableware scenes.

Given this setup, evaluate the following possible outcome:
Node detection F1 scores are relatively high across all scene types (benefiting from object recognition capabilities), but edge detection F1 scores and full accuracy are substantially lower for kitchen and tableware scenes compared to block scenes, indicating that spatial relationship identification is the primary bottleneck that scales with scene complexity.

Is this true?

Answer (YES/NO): NO